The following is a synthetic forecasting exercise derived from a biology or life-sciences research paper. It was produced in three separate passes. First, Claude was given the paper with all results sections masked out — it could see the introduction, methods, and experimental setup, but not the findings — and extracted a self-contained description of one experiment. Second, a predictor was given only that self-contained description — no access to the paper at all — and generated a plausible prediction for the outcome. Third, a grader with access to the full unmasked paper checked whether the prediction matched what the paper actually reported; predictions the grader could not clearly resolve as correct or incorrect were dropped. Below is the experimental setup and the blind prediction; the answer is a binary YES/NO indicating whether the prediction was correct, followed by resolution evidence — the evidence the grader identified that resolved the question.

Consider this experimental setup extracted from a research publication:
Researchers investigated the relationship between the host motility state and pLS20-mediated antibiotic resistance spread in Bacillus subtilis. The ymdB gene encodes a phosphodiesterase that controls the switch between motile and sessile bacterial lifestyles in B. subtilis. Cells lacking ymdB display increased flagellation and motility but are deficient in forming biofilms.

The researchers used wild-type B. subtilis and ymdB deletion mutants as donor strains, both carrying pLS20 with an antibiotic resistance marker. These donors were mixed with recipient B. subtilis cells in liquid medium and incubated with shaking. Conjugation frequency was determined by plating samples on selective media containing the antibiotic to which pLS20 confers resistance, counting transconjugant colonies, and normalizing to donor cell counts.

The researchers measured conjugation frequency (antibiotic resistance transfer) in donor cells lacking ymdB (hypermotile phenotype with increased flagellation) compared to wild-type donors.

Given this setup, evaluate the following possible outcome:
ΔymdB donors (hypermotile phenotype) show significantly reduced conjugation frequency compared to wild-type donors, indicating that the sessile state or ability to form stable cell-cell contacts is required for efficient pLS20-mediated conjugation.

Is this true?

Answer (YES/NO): NO